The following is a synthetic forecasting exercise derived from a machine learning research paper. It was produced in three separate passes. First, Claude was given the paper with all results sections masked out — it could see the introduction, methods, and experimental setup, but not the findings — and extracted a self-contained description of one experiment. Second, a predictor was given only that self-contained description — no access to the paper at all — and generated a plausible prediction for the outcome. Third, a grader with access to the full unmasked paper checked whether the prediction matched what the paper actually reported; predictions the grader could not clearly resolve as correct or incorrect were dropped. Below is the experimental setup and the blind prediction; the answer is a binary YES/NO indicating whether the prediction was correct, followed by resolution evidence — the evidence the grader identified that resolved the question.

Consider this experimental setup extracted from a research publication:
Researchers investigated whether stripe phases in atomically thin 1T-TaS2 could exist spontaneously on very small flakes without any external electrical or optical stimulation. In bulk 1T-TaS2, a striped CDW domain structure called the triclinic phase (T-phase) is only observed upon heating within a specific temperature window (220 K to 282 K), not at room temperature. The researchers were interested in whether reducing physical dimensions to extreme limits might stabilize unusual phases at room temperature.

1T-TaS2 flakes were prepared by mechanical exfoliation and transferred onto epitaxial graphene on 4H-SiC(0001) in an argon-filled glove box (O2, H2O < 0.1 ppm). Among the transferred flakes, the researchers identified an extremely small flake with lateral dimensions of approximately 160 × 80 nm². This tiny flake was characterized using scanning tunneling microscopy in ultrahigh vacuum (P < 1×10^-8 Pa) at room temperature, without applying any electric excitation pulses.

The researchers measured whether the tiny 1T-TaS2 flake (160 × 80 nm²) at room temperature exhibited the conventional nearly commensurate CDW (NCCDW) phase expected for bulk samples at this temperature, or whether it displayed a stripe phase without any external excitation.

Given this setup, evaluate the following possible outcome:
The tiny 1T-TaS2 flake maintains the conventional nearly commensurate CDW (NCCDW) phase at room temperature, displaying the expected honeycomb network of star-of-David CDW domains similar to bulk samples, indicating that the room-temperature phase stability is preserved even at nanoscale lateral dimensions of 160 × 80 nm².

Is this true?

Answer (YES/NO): NO